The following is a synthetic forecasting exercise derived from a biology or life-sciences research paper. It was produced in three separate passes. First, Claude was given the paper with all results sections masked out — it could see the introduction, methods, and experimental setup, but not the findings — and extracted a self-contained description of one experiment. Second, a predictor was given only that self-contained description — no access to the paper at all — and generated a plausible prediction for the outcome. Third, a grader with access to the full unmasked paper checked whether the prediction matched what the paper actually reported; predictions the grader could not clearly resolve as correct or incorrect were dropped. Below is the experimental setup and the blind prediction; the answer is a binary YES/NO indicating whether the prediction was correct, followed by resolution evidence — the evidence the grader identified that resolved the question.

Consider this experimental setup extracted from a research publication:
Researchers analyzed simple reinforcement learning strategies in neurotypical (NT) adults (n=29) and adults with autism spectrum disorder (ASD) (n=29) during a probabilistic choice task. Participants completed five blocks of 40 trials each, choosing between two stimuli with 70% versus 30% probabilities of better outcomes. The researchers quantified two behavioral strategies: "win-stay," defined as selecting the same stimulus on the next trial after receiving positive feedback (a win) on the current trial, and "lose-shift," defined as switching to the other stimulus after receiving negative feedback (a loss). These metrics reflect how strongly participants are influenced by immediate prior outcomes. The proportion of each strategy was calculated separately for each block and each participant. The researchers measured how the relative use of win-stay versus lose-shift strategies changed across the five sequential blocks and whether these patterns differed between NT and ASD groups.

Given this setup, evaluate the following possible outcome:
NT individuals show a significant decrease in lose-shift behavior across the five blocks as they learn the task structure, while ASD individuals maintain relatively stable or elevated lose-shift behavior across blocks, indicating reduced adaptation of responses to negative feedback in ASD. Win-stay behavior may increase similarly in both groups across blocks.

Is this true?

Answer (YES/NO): NO